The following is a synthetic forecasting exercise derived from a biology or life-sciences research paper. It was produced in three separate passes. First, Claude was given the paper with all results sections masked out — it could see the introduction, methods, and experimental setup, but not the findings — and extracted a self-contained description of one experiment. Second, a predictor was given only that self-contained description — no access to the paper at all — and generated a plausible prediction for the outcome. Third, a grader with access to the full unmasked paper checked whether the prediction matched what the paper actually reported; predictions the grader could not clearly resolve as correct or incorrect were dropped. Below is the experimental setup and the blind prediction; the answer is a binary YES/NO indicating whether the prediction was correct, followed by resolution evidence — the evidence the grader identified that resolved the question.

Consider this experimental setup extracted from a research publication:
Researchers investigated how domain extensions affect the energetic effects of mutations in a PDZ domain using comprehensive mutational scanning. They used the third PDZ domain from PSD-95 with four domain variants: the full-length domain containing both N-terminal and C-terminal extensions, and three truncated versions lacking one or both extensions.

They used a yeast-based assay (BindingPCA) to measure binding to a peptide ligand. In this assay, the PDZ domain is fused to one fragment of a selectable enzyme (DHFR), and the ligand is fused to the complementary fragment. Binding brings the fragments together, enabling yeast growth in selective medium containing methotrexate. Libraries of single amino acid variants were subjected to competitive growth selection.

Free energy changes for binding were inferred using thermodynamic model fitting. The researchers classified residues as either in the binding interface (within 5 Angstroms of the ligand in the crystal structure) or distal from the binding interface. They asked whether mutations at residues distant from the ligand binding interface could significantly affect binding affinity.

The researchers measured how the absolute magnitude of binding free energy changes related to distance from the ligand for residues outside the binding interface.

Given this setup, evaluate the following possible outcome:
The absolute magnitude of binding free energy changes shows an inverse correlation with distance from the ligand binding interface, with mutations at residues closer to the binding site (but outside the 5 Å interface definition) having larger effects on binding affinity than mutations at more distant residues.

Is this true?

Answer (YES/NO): YES